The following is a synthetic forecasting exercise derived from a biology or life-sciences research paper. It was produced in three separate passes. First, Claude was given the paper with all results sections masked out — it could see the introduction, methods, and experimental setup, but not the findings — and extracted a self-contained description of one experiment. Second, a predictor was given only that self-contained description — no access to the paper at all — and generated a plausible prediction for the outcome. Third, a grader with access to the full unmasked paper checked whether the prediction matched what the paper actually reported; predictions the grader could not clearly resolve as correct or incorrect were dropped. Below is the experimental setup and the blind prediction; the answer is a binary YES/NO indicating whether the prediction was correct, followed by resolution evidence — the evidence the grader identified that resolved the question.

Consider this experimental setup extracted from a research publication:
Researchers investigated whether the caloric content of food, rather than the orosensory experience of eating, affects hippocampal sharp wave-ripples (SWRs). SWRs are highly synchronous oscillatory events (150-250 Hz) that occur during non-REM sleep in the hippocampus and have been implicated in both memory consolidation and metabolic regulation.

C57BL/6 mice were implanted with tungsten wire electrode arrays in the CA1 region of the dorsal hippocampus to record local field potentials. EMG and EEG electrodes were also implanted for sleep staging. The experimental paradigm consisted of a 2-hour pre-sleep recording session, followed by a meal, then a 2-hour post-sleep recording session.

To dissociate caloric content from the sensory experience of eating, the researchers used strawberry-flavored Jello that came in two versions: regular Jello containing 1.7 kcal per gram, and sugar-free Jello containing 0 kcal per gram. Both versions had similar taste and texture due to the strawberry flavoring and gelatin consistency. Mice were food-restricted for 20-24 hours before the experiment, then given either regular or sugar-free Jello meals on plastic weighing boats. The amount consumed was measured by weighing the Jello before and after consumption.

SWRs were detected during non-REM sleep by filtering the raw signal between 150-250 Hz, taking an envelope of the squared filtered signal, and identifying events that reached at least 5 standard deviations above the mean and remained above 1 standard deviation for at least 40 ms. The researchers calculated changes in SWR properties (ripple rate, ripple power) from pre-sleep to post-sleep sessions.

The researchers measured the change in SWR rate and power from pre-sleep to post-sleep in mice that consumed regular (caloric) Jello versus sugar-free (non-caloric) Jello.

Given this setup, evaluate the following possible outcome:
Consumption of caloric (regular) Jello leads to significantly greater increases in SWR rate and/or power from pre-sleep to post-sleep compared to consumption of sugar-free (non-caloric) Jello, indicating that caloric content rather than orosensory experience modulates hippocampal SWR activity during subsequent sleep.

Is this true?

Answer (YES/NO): YES